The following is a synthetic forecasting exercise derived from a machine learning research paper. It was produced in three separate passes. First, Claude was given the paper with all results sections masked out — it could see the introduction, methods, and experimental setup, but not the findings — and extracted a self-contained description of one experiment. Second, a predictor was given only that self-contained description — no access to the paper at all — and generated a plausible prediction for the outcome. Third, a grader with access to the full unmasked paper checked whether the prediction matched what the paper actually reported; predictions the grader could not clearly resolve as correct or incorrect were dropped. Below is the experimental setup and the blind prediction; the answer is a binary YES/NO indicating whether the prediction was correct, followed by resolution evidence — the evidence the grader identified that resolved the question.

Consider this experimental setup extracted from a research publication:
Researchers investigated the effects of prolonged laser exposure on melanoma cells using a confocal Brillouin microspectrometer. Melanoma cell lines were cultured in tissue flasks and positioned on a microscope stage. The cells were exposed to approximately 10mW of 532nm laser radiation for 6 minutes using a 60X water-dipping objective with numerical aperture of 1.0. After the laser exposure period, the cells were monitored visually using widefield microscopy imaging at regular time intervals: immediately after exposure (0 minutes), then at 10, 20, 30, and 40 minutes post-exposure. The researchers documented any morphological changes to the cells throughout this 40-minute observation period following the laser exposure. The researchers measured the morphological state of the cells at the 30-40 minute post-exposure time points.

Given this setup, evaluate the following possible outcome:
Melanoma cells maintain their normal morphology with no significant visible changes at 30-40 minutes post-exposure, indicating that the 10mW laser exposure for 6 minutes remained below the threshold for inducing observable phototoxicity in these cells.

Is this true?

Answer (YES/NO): NO